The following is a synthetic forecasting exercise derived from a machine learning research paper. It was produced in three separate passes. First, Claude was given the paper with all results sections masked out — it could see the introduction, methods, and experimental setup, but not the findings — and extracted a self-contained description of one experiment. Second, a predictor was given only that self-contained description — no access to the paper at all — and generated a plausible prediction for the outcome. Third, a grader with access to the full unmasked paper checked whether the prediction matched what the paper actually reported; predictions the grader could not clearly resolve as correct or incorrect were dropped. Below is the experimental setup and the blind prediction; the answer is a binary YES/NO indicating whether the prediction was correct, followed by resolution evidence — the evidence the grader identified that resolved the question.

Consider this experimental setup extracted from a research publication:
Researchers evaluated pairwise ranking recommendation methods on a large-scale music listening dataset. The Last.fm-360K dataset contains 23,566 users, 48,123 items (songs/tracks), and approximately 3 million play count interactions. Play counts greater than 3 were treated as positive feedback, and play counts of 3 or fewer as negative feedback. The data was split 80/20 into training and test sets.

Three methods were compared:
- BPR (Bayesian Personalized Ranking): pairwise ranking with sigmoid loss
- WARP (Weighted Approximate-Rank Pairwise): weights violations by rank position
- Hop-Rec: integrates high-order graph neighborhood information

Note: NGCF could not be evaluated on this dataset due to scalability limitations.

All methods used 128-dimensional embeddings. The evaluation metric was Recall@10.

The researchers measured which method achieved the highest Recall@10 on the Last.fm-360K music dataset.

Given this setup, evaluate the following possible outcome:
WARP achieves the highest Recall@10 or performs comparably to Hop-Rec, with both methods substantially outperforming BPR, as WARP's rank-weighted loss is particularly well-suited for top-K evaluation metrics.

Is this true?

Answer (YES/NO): YES